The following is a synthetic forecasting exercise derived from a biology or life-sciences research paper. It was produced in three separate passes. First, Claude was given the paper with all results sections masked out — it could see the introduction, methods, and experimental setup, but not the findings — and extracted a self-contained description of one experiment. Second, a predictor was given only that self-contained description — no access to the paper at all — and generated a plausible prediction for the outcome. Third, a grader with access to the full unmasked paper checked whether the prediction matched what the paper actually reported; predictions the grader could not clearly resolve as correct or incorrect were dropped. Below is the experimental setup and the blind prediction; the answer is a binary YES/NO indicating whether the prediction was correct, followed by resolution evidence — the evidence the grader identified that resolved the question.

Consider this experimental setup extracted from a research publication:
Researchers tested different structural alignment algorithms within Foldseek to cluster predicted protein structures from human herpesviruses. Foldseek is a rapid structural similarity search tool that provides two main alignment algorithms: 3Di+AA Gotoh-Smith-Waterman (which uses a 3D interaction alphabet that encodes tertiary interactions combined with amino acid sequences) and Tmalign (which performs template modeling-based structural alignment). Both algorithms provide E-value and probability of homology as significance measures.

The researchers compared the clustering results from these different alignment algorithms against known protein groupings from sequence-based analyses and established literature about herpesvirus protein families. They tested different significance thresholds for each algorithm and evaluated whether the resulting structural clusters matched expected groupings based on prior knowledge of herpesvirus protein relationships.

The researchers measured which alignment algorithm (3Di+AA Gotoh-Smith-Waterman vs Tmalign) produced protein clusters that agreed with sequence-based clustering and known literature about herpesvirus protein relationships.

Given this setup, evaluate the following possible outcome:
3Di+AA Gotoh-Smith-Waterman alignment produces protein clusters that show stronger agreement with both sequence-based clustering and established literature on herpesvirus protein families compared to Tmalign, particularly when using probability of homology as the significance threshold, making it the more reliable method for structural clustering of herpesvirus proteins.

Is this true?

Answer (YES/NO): NO